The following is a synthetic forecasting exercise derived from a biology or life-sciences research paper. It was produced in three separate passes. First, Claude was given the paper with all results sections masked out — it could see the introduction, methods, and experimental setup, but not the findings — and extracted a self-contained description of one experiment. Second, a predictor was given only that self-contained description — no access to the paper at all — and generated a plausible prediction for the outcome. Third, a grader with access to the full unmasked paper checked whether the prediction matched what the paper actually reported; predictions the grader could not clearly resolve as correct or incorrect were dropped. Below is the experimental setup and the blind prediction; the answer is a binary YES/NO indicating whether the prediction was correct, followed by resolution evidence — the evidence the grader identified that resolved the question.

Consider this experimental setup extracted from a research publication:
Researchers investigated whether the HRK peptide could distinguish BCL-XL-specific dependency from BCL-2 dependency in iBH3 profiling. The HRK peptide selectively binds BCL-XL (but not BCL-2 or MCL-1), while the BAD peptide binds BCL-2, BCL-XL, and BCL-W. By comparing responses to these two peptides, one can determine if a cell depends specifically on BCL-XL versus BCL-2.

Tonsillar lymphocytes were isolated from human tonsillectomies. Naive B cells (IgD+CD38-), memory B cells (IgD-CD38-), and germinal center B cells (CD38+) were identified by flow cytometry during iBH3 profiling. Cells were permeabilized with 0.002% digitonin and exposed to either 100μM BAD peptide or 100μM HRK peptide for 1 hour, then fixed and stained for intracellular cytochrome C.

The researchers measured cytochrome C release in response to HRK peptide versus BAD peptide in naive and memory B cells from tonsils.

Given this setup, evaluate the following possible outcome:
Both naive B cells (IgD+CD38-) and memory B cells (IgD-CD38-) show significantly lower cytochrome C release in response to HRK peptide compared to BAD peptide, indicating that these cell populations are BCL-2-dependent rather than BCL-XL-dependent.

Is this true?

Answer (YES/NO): YES